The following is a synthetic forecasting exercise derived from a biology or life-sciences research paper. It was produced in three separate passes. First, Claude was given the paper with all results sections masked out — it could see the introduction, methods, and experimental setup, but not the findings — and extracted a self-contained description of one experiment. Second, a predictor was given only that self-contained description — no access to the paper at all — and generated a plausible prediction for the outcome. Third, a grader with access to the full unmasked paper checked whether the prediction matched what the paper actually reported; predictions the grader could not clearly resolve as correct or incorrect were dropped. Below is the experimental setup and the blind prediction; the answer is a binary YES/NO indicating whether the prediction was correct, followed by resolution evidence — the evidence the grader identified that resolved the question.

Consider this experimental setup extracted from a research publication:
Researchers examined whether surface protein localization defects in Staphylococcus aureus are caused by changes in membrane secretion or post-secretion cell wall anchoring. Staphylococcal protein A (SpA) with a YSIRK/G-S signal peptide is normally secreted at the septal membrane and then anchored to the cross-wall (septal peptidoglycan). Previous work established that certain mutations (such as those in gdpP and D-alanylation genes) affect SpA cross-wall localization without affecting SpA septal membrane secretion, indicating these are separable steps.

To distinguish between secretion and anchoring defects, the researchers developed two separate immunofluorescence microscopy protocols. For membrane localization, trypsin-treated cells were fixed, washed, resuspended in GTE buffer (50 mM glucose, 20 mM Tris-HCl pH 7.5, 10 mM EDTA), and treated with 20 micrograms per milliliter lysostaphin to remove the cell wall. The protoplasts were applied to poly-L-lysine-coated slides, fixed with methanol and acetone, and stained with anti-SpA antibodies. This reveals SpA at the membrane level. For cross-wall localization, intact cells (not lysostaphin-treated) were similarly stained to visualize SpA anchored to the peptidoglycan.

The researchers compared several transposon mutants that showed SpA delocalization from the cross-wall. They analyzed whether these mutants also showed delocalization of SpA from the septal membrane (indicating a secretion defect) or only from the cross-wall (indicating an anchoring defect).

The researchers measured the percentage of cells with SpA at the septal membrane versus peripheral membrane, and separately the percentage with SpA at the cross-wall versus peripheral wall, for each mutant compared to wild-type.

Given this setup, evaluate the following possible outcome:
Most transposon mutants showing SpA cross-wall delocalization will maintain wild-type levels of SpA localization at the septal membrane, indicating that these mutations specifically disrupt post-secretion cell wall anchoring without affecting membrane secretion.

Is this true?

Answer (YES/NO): YES